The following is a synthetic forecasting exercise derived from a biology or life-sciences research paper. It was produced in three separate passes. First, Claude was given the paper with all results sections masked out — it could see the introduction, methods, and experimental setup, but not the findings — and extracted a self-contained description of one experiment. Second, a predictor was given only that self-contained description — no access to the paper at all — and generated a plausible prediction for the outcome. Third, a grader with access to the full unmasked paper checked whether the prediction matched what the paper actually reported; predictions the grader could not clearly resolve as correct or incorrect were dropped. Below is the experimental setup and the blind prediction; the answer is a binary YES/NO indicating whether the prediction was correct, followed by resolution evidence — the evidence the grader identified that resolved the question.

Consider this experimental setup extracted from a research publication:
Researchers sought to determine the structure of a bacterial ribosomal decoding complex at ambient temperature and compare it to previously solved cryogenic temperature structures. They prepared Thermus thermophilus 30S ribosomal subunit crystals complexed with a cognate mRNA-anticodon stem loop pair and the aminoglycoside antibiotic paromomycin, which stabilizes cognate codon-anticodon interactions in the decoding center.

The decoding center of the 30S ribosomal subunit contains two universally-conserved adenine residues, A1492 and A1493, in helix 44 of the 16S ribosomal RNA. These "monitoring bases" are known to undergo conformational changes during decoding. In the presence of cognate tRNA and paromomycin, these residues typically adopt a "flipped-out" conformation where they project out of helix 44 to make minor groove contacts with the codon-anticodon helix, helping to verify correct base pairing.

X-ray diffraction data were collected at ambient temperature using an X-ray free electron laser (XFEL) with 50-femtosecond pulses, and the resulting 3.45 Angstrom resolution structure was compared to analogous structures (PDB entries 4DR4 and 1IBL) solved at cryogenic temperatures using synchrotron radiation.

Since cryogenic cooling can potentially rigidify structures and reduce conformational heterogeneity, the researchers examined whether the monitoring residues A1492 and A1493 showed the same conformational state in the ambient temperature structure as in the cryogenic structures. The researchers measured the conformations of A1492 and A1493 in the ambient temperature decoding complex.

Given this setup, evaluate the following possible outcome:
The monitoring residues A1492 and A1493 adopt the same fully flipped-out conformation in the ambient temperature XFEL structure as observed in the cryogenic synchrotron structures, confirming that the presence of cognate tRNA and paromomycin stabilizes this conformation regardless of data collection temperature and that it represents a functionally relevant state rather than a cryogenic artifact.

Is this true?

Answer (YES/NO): YES